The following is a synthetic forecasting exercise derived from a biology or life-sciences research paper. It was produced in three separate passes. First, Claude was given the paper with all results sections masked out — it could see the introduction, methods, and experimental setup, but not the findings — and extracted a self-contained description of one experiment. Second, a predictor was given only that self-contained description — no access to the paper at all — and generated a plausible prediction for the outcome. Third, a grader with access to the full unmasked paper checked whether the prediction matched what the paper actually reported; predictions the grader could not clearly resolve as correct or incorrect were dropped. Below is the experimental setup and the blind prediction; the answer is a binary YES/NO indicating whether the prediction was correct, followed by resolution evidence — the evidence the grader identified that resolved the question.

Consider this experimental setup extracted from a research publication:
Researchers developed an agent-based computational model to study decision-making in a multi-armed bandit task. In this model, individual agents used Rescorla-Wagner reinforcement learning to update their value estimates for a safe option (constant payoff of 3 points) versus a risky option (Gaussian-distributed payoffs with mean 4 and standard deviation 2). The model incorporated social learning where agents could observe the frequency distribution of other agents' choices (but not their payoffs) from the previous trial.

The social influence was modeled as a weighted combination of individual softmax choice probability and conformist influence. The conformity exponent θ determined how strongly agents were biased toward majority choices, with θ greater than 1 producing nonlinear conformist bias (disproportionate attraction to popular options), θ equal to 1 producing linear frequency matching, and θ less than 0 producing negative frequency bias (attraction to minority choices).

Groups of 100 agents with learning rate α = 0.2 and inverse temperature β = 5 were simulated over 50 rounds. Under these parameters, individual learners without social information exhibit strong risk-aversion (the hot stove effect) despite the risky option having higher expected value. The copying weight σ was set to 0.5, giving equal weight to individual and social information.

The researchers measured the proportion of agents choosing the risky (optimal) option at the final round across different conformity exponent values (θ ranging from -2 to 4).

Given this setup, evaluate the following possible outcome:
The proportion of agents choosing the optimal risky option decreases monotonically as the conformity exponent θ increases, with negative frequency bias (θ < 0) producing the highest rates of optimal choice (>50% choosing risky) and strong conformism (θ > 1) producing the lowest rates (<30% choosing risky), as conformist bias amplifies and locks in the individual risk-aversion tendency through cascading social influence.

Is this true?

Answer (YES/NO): NO